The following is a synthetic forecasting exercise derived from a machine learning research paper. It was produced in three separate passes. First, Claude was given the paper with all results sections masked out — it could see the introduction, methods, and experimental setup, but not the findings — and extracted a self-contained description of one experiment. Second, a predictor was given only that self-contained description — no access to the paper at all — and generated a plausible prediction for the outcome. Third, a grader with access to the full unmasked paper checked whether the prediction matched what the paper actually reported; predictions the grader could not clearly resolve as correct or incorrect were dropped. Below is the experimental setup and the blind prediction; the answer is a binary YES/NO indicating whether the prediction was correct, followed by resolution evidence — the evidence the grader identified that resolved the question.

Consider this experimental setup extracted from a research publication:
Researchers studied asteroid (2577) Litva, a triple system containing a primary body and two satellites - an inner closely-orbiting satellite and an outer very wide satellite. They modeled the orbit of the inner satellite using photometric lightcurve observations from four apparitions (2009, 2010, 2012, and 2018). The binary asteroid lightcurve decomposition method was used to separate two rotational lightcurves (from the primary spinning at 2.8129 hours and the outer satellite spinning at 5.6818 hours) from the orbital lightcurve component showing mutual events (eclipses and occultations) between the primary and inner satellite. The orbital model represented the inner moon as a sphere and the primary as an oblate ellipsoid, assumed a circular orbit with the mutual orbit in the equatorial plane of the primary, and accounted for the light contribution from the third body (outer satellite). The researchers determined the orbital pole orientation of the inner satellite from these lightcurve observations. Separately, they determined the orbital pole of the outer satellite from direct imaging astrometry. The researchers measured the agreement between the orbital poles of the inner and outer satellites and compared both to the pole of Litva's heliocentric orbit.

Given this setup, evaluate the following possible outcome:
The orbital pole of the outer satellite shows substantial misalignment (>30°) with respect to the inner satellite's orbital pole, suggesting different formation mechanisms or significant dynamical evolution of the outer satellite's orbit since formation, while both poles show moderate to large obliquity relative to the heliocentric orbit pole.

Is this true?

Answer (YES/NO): NO